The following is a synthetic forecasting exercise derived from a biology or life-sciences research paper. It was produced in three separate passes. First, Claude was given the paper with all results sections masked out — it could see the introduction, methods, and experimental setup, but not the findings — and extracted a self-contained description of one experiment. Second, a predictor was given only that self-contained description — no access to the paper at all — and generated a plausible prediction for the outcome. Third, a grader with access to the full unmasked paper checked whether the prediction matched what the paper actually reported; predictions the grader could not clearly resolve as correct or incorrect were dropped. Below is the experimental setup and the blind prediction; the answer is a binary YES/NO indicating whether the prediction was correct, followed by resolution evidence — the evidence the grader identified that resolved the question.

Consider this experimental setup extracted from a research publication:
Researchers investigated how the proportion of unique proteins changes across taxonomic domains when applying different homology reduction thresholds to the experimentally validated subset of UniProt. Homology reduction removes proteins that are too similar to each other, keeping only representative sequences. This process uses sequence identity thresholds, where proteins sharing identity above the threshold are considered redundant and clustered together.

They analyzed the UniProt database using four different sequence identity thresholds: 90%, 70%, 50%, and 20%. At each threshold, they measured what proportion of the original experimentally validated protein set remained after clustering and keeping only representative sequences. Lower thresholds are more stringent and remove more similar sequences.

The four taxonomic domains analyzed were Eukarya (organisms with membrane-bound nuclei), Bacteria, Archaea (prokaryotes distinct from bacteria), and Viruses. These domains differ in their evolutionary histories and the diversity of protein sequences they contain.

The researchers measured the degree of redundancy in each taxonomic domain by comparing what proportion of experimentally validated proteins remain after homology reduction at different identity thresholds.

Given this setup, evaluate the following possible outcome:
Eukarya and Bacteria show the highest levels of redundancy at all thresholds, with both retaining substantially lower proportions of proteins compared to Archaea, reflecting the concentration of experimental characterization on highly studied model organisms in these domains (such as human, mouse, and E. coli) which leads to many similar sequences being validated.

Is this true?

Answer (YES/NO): NO